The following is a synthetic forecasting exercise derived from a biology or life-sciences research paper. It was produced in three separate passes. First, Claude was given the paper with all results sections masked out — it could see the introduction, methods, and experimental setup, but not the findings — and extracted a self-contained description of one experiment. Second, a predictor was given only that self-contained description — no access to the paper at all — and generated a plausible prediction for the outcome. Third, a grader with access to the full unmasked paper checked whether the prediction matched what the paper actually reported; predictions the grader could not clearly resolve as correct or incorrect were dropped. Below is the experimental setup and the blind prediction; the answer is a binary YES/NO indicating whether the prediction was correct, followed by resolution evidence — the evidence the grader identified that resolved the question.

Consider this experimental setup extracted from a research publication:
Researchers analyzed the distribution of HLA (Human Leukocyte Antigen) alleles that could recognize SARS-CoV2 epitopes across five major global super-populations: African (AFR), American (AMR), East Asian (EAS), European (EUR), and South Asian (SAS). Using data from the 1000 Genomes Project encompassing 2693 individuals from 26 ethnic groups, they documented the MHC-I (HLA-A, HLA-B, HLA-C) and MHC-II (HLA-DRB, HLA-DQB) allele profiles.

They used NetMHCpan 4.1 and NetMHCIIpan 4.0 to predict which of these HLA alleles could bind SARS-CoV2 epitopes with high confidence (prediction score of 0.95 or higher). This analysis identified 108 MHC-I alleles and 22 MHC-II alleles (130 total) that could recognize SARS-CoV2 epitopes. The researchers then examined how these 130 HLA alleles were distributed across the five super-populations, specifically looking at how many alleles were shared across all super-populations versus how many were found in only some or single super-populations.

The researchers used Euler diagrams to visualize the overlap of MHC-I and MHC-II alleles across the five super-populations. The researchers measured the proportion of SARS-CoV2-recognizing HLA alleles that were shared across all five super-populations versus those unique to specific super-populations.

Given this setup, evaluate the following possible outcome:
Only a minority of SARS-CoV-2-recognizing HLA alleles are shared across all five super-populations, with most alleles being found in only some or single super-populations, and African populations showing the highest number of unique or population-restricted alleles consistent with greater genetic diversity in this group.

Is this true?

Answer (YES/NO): NO